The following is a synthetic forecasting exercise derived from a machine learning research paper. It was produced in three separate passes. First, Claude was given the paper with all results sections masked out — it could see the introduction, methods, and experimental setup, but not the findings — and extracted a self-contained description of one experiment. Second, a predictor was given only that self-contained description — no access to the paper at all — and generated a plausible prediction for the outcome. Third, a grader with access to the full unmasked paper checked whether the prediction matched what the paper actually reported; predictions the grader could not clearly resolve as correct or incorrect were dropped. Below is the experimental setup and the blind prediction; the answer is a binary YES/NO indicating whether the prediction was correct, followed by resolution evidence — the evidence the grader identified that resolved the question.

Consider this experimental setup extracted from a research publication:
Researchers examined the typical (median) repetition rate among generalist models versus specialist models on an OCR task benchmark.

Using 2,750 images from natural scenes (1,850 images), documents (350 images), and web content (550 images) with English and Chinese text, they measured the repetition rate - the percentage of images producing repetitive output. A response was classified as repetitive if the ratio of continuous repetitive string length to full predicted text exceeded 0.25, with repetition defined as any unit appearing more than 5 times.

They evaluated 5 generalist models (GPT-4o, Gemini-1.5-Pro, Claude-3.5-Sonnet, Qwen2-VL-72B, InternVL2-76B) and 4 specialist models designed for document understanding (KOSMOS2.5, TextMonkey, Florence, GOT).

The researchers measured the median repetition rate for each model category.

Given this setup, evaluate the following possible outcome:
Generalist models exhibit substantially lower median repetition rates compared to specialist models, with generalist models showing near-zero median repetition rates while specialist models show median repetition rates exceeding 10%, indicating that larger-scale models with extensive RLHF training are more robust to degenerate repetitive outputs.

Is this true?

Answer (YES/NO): NO